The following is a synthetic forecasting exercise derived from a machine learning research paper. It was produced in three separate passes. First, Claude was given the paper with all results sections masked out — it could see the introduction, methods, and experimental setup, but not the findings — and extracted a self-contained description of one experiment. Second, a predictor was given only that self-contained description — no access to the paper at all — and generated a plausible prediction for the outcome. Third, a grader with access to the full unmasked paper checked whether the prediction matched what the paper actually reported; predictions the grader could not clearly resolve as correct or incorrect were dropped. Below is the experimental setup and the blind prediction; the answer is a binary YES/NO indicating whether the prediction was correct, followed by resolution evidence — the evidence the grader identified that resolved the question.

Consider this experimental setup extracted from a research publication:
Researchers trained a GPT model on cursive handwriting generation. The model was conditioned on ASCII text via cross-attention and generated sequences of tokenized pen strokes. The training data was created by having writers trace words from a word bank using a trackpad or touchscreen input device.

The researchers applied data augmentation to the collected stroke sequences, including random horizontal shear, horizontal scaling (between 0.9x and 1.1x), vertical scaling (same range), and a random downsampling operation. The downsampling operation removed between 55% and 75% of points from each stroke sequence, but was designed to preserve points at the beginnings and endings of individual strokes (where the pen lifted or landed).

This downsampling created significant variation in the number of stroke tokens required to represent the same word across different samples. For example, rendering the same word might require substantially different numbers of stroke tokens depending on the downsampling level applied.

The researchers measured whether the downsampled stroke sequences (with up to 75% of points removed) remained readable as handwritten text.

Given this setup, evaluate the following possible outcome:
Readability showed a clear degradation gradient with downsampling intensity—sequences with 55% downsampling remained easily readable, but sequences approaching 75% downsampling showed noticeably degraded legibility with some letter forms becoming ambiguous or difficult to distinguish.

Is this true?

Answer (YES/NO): NO